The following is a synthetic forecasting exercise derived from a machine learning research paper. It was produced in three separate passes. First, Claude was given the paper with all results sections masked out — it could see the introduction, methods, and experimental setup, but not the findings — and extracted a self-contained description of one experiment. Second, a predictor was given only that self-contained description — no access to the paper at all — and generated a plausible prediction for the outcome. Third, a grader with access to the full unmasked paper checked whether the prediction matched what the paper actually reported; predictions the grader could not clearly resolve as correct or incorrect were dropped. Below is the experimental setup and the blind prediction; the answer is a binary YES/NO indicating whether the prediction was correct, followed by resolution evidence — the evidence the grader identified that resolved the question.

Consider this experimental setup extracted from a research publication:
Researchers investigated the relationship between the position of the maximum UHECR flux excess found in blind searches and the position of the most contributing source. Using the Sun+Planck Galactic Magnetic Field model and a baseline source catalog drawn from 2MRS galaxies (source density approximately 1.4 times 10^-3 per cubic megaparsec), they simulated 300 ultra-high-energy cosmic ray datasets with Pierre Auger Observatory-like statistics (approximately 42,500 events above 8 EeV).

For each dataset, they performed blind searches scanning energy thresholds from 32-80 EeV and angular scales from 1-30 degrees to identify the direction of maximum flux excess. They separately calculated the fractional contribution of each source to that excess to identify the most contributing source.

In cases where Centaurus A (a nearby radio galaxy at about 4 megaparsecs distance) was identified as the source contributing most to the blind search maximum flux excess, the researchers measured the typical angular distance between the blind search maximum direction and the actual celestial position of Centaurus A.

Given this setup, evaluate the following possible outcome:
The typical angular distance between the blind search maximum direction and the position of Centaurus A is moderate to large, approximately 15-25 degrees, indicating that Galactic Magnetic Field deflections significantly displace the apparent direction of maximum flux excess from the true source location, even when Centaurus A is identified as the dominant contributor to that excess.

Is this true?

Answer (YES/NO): YES